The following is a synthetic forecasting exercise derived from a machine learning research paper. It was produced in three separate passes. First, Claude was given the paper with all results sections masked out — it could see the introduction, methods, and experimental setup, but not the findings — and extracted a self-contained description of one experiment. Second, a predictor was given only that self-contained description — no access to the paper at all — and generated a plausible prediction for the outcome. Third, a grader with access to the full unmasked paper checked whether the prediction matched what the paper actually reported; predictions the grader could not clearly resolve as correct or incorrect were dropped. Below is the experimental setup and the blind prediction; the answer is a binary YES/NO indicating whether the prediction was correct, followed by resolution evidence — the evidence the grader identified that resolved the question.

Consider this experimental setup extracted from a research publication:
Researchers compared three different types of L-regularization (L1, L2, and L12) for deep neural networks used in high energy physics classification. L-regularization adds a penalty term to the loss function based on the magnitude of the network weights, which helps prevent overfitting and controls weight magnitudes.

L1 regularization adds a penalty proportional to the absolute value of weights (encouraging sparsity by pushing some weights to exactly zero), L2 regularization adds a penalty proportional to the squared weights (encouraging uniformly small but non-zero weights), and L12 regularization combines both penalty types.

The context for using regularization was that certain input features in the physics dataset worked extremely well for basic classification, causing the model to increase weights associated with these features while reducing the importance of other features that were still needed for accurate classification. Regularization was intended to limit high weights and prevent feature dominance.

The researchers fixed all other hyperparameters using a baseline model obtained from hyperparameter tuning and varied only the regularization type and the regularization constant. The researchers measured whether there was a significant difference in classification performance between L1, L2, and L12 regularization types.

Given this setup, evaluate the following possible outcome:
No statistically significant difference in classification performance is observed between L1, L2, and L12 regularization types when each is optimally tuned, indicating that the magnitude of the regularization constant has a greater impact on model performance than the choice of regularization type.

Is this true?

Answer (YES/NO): YES